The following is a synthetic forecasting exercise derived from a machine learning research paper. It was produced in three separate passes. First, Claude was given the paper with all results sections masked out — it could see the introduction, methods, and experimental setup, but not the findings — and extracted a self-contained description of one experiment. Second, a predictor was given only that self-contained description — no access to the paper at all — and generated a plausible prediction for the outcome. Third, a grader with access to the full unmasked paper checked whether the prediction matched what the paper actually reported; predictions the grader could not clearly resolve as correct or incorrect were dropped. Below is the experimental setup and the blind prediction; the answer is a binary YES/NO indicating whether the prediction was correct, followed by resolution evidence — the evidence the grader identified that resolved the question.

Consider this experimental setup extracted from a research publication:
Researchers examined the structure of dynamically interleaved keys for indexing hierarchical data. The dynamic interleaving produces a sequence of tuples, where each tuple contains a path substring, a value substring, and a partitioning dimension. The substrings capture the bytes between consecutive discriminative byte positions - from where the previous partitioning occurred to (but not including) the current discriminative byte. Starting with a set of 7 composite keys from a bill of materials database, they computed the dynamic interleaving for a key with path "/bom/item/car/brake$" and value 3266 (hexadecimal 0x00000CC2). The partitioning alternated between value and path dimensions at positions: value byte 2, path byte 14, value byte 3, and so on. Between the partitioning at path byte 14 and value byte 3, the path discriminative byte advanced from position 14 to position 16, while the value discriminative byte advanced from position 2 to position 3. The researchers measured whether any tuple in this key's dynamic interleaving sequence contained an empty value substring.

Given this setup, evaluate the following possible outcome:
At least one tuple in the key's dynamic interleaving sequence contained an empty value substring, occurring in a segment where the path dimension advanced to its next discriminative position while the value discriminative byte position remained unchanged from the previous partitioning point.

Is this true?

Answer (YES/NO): YES